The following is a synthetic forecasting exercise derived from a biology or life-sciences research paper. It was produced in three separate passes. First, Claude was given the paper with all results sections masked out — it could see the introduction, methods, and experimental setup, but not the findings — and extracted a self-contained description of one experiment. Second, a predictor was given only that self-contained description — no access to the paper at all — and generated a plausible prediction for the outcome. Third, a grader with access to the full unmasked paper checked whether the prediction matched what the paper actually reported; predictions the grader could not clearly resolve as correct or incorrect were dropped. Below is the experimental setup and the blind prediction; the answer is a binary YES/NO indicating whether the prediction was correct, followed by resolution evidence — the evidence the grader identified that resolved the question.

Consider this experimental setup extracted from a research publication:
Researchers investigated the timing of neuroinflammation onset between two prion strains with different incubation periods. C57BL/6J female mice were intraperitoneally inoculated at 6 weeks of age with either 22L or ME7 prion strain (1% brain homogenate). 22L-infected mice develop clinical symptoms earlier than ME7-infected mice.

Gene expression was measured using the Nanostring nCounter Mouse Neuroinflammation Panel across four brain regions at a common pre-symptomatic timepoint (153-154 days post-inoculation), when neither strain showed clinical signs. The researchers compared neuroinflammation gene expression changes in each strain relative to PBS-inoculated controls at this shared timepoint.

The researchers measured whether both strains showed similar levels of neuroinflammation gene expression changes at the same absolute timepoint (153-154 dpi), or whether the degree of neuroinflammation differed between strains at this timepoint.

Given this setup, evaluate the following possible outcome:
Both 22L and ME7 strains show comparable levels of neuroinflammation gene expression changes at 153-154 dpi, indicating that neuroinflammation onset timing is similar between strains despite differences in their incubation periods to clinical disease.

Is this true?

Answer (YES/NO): YES